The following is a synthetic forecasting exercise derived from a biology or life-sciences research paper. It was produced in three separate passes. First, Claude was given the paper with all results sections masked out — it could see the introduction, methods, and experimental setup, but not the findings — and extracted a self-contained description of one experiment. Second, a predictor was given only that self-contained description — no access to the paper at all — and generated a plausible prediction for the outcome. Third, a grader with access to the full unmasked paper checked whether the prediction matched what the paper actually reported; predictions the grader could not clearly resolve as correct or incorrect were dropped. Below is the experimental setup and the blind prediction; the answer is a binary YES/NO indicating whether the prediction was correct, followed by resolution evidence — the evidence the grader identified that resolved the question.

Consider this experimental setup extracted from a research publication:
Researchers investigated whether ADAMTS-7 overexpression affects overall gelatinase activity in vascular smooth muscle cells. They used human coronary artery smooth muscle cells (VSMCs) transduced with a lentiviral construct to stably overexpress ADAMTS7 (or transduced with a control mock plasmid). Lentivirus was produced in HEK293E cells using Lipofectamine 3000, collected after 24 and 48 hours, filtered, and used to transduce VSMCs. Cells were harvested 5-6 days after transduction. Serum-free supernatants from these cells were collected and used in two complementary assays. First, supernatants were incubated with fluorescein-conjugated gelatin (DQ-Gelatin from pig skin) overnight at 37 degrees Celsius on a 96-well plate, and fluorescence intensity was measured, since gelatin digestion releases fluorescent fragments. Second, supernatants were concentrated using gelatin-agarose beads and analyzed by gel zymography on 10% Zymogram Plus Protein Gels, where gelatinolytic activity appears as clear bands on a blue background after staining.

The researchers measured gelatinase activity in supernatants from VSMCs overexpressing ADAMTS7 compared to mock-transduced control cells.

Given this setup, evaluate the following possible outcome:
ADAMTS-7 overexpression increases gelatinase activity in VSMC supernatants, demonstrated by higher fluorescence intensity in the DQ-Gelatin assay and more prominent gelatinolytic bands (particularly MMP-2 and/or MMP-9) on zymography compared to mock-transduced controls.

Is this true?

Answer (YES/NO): YES